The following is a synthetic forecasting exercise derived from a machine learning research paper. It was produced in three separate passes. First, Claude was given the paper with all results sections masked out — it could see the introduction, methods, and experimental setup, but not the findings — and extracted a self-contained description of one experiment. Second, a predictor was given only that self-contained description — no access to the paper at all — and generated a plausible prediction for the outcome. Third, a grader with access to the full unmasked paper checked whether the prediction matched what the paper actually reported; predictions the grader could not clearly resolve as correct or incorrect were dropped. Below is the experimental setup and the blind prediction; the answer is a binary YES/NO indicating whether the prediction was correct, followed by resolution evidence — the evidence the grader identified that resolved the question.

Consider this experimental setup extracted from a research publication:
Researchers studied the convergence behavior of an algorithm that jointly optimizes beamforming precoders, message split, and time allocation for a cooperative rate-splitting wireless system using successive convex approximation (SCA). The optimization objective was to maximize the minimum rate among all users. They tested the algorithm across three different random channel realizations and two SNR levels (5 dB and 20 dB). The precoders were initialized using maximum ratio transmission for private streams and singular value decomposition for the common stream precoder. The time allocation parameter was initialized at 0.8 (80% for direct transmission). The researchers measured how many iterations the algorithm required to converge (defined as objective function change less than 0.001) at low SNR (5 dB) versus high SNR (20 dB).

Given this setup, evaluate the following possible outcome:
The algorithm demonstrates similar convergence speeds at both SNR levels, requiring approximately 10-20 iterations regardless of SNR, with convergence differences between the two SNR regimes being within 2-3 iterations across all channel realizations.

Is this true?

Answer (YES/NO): NO